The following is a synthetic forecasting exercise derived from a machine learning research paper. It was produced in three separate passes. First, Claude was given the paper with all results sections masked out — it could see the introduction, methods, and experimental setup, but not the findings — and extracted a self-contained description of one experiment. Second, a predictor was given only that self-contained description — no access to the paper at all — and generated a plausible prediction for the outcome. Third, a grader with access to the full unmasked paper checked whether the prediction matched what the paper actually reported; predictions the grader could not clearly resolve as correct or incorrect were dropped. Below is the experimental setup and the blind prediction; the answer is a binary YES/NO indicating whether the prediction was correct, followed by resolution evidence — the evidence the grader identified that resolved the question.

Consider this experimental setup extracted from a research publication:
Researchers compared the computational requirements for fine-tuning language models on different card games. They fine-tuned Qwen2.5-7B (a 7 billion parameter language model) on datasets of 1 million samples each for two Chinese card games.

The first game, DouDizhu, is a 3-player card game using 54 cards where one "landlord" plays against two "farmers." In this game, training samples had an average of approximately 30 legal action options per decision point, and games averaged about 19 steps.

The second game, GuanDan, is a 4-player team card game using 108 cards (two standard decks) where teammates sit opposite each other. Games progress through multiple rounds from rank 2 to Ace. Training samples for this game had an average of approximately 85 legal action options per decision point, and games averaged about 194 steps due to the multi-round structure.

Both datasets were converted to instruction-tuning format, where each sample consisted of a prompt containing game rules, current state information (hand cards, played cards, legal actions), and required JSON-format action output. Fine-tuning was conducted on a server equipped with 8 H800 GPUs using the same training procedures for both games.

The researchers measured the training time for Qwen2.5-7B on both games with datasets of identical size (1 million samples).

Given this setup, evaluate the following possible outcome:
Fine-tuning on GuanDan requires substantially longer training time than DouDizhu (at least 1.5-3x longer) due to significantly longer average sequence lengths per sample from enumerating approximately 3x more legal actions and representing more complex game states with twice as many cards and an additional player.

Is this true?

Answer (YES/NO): YES